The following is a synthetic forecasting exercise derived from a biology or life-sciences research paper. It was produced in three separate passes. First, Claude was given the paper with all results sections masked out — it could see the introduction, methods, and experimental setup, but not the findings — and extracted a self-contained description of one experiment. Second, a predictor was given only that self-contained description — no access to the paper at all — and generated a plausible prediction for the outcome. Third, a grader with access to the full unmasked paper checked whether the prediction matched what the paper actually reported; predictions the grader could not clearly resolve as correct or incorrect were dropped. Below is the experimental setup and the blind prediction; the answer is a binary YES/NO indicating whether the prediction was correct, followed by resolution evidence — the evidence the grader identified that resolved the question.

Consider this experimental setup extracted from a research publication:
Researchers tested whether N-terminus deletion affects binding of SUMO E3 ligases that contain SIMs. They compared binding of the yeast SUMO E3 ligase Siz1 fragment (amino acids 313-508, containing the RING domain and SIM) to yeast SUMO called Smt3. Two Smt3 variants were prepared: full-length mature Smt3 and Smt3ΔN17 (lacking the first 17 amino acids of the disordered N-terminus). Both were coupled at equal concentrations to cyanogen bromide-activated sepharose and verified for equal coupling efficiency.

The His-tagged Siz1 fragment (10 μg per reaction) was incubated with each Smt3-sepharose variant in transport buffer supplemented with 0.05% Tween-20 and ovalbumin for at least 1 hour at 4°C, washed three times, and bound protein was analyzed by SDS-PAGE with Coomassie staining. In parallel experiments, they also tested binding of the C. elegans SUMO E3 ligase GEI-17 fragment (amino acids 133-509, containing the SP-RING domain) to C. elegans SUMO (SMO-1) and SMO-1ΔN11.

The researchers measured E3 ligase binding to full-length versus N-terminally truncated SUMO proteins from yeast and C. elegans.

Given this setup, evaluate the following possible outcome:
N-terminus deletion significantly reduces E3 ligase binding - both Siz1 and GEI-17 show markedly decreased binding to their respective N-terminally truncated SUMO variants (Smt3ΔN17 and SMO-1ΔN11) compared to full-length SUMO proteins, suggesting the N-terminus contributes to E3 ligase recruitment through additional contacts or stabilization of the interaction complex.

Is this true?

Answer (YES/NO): NO